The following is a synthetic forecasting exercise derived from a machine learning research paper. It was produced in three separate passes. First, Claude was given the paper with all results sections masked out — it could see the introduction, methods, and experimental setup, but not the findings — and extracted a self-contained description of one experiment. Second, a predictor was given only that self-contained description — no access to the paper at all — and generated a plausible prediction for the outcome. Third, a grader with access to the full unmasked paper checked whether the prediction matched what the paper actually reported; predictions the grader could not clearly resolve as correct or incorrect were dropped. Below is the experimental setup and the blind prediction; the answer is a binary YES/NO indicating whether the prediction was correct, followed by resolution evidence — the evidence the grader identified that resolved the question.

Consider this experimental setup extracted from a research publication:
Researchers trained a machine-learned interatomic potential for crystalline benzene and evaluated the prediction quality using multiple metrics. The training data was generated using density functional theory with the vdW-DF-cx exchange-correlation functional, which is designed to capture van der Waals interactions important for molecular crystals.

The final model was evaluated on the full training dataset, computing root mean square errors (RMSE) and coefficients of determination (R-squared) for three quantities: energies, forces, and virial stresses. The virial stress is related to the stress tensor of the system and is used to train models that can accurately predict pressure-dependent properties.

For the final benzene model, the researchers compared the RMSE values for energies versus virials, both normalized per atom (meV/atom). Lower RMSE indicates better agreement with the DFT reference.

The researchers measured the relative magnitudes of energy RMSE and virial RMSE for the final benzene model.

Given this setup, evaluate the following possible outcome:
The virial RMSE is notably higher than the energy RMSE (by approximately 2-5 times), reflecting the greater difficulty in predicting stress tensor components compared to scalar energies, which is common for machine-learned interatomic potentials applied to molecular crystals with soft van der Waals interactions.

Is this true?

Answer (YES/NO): NO